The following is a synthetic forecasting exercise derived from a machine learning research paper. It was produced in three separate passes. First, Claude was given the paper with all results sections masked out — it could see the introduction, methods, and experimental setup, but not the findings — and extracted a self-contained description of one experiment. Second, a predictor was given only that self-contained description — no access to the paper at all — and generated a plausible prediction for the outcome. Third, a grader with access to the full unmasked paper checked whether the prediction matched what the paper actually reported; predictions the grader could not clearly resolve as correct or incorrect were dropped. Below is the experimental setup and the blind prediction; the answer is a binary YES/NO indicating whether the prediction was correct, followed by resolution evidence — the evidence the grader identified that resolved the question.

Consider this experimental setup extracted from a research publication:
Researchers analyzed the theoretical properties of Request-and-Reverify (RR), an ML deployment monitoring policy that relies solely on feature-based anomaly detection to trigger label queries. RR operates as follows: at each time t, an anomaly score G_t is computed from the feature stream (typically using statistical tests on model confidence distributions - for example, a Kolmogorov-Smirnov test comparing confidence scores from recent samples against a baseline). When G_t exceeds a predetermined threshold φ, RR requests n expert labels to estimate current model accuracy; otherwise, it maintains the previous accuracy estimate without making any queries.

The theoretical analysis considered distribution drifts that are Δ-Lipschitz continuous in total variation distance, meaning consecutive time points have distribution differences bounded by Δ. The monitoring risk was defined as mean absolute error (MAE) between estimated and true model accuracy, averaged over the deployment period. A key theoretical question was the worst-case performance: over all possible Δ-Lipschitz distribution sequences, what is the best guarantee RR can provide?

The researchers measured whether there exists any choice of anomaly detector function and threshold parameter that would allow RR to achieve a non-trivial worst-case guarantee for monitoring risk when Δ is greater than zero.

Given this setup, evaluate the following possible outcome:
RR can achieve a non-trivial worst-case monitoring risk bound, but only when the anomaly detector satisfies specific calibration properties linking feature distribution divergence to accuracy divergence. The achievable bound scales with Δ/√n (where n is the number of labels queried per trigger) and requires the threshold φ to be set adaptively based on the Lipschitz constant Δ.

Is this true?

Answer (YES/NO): NO